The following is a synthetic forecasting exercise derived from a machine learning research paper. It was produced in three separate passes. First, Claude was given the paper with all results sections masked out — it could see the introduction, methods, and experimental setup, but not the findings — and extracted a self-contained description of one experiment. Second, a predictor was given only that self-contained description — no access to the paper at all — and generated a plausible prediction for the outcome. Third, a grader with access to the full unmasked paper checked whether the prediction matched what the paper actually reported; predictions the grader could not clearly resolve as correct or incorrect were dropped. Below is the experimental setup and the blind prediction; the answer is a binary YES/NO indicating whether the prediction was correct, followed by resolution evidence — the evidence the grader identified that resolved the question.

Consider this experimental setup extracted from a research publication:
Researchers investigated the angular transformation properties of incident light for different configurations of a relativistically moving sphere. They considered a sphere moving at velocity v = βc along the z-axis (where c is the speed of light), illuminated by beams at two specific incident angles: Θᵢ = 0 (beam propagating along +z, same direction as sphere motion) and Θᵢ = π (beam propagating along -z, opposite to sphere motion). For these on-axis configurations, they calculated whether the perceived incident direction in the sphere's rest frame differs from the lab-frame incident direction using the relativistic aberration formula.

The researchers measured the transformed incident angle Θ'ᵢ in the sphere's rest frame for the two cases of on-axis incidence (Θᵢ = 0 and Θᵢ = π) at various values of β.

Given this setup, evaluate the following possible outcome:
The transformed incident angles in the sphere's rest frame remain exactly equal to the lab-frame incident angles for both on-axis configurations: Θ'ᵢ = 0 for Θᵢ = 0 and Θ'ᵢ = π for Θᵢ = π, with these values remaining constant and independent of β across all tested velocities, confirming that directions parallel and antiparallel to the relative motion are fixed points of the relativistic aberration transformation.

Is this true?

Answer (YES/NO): YES